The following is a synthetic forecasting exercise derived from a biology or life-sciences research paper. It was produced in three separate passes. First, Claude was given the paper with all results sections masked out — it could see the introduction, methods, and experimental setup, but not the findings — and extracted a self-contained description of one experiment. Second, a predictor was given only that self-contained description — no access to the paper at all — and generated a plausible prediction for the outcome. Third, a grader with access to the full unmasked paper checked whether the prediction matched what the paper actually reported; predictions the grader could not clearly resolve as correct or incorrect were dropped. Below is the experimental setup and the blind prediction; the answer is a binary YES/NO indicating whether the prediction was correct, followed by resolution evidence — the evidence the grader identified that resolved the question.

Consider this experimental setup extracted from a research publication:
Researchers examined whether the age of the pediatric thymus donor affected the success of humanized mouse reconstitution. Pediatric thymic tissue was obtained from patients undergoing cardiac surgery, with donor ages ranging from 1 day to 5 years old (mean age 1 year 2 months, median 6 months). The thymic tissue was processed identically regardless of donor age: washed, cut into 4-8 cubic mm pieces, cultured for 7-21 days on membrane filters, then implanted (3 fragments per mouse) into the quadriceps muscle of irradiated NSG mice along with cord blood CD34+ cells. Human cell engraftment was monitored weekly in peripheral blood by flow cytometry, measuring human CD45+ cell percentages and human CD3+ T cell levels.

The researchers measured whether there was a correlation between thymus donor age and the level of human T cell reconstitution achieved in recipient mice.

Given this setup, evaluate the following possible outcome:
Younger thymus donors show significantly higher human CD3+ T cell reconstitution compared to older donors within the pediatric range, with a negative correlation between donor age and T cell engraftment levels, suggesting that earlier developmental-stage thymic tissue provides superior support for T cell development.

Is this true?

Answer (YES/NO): NO